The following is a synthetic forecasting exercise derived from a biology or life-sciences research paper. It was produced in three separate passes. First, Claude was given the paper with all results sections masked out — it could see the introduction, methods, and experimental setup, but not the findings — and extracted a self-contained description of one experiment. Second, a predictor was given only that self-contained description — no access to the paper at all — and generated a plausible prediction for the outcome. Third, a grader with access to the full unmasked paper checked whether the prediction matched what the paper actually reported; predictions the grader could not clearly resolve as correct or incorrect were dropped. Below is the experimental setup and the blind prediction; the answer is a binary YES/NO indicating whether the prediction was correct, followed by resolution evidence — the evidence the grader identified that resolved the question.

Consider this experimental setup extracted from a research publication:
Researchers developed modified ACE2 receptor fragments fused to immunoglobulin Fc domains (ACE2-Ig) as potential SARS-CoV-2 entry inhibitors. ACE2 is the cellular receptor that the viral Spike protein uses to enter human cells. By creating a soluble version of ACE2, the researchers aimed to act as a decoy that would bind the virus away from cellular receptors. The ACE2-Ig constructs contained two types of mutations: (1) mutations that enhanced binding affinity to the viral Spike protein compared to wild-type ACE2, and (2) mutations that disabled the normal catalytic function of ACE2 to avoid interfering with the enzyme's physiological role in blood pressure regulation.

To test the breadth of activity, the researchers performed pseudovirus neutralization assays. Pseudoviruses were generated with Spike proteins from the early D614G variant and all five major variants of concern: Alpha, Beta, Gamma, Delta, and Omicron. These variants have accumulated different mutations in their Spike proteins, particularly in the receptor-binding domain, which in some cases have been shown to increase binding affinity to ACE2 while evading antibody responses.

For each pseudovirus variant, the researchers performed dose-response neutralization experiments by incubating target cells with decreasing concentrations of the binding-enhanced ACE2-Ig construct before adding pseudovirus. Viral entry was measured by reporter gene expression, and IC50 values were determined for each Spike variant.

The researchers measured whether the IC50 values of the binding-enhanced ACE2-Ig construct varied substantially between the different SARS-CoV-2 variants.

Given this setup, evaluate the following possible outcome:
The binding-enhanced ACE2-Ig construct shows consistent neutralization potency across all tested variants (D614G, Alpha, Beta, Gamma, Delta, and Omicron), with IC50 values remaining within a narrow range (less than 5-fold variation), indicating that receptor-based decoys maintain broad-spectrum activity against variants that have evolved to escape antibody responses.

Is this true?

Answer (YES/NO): NO